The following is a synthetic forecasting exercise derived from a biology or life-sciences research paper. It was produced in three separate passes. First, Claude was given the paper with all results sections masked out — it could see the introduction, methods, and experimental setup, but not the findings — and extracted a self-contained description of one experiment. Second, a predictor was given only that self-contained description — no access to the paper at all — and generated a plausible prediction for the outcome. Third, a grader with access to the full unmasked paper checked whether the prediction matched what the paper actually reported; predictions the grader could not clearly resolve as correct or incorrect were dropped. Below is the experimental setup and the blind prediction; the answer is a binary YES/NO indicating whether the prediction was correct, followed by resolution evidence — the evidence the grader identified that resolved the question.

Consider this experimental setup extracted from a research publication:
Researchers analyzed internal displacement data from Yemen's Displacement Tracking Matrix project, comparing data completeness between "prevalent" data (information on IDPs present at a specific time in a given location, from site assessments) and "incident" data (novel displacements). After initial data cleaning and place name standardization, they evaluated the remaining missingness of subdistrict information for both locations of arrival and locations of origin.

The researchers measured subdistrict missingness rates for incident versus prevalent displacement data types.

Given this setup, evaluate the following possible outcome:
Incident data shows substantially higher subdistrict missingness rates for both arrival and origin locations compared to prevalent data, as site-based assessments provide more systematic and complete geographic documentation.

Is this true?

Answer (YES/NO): YES